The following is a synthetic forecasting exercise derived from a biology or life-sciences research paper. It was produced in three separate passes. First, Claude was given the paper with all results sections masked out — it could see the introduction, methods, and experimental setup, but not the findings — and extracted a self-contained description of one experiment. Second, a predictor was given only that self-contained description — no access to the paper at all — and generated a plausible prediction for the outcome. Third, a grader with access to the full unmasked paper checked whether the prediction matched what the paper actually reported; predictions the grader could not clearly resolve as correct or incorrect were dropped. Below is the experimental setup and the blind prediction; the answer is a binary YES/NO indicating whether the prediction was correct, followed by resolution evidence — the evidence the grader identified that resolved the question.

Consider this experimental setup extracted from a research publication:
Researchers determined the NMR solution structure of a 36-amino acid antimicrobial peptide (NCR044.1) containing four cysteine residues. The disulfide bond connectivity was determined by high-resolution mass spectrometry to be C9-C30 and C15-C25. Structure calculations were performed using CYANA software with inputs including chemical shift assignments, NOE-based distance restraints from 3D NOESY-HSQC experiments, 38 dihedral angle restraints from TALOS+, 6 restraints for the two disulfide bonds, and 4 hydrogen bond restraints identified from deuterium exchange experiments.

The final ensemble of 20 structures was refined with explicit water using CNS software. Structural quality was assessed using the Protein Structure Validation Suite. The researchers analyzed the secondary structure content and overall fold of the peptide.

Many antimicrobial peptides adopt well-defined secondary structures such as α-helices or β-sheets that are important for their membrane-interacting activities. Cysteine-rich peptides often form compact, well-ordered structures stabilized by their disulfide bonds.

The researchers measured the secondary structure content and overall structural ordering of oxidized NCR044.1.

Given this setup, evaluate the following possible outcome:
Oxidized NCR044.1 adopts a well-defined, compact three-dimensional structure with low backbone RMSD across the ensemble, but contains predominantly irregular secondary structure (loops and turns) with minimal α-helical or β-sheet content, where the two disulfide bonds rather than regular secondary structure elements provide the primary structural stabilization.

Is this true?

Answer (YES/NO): NO